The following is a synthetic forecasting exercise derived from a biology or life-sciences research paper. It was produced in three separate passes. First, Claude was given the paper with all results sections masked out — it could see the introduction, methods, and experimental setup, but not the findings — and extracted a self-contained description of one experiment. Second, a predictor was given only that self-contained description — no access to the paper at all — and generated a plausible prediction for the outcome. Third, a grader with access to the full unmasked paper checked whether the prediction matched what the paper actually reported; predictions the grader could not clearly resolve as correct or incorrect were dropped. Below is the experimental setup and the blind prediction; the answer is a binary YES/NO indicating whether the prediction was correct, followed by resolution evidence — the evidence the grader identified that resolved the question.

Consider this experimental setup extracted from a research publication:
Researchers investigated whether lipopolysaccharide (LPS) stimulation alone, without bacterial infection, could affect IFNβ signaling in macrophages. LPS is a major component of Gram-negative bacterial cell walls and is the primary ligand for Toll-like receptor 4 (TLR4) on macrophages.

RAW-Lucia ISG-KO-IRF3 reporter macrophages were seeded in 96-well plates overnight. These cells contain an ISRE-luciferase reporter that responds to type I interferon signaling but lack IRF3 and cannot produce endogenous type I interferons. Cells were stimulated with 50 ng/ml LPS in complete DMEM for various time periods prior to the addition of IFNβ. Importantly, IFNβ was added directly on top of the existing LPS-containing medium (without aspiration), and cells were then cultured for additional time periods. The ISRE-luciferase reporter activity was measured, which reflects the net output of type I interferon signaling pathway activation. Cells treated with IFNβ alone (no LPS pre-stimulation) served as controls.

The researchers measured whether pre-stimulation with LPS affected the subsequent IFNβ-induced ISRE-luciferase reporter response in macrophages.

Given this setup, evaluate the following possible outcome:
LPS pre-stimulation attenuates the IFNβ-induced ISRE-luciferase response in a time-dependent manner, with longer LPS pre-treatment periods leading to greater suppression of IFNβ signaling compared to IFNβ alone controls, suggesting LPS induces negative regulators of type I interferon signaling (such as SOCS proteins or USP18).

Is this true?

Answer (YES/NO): NO